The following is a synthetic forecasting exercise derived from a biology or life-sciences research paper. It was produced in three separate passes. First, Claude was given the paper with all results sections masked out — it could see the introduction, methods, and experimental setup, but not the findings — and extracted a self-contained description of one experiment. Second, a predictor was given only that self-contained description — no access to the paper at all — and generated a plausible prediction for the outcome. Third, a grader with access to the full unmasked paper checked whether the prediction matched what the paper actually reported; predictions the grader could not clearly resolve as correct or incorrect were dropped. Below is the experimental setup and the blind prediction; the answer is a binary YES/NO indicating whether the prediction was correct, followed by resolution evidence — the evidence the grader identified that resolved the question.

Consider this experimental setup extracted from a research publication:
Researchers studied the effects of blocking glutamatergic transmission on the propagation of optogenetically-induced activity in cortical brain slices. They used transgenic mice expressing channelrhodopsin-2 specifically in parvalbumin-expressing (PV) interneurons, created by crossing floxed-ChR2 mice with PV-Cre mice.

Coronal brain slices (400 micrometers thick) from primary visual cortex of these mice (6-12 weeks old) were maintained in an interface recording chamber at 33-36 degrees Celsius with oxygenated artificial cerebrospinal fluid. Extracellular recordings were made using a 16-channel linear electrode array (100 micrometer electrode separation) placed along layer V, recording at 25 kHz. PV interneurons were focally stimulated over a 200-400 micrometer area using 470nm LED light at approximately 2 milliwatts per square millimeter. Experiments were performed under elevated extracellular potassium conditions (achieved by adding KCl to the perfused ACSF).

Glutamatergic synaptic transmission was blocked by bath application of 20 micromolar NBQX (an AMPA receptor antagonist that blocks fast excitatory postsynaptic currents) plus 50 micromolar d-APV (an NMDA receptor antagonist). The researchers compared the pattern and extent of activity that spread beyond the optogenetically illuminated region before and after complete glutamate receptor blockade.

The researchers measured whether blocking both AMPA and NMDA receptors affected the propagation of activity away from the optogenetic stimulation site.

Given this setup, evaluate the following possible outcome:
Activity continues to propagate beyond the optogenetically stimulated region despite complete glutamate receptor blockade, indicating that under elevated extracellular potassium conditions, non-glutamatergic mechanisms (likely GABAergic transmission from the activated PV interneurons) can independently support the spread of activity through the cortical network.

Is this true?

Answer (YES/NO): NO